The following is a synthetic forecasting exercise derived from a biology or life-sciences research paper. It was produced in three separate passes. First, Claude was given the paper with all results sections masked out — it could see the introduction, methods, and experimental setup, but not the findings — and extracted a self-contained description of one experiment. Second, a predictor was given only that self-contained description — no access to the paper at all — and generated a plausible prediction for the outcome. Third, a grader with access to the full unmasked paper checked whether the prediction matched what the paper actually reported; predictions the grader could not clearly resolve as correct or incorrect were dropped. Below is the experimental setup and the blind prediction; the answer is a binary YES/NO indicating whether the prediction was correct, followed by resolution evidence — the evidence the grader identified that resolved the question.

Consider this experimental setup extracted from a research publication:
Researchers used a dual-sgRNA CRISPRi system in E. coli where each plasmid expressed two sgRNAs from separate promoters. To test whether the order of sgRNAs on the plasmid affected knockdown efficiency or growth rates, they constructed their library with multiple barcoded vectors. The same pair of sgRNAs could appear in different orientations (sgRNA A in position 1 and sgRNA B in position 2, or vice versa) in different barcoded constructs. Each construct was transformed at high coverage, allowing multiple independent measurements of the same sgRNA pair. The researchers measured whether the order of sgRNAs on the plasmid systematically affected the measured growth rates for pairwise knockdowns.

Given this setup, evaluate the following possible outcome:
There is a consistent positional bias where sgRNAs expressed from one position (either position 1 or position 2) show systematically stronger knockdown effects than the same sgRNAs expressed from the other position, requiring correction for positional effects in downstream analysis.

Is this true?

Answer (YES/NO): NO